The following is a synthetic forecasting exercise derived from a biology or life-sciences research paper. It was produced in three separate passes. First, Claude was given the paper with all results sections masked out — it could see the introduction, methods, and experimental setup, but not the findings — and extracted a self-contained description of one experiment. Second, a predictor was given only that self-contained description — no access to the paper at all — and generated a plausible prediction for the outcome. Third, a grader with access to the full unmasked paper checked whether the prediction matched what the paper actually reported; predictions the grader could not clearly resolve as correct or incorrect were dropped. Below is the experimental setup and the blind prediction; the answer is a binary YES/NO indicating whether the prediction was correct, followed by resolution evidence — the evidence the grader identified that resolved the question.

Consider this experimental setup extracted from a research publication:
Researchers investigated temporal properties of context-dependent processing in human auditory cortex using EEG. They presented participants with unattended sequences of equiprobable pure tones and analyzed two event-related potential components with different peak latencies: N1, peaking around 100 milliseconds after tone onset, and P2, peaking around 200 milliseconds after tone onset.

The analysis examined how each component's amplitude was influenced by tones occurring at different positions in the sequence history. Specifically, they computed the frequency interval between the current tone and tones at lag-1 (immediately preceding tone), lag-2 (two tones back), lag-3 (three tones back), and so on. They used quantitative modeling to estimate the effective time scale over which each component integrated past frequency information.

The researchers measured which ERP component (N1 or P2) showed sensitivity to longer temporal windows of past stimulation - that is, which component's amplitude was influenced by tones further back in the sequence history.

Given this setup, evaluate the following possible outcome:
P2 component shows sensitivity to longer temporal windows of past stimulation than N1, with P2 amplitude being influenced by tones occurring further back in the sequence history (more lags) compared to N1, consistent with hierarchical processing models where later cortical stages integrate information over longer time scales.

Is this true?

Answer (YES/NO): NO